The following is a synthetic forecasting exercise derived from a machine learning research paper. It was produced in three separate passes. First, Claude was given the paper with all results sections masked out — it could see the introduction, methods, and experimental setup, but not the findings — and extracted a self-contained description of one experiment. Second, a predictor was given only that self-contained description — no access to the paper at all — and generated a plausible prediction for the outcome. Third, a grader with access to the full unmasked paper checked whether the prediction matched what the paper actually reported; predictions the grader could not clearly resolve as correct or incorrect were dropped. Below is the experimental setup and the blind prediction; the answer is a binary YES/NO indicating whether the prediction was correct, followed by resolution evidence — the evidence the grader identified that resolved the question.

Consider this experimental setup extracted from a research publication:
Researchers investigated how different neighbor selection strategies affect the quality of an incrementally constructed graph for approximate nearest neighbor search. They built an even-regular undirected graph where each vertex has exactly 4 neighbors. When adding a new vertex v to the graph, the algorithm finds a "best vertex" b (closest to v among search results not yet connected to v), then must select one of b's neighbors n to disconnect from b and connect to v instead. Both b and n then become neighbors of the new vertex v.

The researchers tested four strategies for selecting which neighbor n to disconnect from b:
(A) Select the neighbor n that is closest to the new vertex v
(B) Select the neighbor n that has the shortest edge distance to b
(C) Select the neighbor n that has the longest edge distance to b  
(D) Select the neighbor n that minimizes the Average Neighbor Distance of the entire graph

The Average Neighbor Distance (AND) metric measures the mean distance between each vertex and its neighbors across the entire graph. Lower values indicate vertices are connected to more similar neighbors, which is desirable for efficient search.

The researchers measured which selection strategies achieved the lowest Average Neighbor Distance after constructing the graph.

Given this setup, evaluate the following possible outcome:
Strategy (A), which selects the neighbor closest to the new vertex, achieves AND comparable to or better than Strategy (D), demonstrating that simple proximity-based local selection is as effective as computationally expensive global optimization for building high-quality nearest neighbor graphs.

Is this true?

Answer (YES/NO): NO